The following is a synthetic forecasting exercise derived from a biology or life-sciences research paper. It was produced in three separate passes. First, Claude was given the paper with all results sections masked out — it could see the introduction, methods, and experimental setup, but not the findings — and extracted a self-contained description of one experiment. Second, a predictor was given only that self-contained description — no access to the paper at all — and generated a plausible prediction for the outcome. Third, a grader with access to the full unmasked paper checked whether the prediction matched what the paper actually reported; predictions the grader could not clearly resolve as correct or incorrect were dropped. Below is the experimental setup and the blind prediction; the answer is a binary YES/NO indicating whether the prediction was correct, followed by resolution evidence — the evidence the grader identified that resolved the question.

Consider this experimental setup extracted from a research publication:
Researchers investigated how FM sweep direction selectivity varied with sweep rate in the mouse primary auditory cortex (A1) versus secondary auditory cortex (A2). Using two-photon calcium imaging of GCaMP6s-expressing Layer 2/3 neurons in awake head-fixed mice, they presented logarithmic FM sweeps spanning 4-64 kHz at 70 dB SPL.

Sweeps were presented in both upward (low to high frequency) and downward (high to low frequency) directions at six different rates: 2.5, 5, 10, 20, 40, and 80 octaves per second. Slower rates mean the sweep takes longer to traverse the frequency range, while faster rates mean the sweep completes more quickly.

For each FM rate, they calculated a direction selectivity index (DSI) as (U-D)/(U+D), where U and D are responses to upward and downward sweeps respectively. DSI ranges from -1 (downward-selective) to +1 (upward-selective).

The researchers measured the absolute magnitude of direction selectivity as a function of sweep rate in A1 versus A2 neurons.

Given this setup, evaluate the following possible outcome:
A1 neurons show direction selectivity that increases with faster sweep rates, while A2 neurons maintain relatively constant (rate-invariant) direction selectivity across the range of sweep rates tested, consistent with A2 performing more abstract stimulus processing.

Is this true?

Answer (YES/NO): NO